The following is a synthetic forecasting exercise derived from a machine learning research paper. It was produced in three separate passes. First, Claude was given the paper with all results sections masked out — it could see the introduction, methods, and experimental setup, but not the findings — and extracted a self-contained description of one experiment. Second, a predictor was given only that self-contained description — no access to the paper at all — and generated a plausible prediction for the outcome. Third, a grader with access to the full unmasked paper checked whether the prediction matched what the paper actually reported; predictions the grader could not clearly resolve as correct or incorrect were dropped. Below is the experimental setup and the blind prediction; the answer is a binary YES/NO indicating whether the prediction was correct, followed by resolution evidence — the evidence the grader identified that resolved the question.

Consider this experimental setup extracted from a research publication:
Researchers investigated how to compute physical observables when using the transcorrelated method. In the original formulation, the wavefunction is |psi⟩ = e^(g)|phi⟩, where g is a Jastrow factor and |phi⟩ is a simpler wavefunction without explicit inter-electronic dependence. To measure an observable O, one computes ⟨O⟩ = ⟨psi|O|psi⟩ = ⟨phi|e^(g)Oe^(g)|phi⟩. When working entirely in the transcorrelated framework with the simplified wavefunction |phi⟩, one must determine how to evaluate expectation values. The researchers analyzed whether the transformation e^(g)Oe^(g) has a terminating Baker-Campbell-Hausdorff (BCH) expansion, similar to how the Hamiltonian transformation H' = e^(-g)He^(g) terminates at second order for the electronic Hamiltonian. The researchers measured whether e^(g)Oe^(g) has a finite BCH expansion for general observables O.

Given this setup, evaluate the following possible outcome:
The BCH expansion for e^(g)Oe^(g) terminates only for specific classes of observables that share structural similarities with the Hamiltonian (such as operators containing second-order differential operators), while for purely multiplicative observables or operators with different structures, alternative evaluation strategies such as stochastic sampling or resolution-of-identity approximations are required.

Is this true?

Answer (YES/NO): NO